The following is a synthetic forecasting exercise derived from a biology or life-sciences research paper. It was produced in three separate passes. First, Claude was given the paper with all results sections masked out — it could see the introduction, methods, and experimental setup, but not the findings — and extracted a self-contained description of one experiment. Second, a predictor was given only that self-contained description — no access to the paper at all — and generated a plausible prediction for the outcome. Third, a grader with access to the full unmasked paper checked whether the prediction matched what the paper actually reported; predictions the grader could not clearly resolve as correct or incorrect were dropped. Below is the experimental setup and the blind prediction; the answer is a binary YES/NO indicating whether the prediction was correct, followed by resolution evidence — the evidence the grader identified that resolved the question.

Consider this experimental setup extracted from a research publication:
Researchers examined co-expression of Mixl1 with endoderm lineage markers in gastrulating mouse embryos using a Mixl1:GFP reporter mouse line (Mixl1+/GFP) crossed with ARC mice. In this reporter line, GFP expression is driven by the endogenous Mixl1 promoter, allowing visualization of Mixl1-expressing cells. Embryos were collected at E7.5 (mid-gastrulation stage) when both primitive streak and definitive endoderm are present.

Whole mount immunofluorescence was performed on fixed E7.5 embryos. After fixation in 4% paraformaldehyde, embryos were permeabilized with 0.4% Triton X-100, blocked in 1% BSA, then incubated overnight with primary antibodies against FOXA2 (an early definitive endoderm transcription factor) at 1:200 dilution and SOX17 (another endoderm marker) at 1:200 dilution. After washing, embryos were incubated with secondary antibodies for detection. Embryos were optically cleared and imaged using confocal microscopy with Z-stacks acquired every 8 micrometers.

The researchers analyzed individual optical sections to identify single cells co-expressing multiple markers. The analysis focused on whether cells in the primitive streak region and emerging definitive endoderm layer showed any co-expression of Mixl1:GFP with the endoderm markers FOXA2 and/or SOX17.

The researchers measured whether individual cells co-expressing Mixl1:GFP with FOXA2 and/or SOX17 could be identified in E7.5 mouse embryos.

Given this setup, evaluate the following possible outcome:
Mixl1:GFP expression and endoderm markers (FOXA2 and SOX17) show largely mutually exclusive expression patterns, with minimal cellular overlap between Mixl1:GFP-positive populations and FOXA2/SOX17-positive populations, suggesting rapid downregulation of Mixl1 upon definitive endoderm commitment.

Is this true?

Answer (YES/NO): NO